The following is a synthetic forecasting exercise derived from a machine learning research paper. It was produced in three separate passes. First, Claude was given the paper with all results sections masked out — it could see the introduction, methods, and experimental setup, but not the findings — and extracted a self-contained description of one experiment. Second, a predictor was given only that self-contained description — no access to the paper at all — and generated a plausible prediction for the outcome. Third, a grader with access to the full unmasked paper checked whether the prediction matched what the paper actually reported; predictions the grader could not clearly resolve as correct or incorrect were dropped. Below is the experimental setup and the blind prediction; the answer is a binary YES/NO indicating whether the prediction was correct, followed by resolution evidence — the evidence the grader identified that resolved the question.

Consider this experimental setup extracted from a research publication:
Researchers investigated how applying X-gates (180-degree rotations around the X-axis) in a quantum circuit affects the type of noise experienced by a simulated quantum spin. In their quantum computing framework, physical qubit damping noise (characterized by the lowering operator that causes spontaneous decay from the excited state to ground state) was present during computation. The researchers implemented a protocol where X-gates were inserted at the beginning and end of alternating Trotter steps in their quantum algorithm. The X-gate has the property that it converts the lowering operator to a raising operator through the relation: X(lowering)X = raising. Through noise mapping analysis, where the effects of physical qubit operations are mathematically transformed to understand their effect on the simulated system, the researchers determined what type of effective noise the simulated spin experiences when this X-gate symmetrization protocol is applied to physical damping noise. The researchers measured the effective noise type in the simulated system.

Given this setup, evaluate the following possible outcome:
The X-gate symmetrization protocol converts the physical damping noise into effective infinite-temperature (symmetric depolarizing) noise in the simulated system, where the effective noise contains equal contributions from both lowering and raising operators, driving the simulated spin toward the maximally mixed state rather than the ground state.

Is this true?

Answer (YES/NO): YES